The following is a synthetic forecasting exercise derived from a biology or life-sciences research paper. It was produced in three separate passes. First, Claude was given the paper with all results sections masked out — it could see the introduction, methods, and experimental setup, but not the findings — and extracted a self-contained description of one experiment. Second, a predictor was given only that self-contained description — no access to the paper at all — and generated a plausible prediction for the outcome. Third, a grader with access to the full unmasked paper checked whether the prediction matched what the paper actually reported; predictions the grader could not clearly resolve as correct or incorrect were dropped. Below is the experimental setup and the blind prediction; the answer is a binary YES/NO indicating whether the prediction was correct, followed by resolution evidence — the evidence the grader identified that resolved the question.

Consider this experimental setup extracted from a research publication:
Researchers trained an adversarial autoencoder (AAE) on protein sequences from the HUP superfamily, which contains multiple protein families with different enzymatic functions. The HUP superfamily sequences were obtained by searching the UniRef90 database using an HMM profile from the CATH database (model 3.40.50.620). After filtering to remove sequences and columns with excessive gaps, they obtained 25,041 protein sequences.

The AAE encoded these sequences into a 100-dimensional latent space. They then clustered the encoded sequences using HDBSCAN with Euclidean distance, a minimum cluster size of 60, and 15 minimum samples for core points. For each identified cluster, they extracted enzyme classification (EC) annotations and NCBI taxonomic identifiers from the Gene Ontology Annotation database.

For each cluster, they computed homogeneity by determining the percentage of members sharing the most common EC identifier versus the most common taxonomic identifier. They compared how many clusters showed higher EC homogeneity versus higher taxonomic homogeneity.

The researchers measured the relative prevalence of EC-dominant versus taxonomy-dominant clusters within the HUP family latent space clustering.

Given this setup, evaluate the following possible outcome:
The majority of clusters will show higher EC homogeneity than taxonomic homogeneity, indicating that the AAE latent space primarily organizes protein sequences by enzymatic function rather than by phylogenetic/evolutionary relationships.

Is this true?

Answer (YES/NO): YES